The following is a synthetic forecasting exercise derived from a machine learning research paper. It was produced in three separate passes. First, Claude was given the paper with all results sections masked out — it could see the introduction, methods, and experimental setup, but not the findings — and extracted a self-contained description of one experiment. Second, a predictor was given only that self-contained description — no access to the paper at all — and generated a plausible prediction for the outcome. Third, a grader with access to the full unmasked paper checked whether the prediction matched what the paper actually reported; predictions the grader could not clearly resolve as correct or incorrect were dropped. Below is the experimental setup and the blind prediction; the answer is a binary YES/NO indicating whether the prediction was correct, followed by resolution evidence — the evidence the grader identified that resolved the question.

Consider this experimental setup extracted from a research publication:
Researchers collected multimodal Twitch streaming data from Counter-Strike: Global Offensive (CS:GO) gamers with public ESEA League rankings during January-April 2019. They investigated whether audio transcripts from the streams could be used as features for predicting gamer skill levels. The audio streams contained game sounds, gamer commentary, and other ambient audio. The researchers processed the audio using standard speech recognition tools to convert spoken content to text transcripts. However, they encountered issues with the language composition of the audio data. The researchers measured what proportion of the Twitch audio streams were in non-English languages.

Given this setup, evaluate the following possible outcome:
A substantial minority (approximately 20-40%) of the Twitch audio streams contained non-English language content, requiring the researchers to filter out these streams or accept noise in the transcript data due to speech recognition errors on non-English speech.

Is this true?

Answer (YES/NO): NO